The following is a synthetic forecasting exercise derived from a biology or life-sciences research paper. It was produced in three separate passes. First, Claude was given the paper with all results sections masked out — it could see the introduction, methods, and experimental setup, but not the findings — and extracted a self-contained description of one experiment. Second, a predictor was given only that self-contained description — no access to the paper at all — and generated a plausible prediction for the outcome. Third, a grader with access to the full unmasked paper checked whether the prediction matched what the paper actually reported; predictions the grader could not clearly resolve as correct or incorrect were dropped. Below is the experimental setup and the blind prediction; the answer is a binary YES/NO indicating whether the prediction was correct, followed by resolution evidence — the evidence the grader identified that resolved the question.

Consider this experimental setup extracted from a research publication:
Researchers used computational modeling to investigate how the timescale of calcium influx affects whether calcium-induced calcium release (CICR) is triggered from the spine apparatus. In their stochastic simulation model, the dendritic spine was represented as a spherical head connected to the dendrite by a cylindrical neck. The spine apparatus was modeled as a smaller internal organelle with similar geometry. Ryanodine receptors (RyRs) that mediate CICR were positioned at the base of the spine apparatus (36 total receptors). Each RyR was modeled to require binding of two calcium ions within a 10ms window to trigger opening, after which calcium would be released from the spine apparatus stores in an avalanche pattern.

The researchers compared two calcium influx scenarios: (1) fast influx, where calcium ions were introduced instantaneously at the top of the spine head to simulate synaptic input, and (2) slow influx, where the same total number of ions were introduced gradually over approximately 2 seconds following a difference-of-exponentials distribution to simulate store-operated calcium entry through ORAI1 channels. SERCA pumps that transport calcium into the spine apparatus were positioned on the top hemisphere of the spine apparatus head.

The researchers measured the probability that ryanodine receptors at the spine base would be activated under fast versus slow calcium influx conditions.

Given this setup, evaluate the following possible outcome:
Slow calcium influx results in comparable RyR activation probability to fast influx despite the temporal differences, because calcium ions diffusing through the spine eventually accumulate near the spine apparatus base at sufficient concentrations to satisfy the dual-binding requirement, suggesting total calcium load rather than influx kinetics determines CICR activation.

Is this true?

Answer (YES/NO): NO